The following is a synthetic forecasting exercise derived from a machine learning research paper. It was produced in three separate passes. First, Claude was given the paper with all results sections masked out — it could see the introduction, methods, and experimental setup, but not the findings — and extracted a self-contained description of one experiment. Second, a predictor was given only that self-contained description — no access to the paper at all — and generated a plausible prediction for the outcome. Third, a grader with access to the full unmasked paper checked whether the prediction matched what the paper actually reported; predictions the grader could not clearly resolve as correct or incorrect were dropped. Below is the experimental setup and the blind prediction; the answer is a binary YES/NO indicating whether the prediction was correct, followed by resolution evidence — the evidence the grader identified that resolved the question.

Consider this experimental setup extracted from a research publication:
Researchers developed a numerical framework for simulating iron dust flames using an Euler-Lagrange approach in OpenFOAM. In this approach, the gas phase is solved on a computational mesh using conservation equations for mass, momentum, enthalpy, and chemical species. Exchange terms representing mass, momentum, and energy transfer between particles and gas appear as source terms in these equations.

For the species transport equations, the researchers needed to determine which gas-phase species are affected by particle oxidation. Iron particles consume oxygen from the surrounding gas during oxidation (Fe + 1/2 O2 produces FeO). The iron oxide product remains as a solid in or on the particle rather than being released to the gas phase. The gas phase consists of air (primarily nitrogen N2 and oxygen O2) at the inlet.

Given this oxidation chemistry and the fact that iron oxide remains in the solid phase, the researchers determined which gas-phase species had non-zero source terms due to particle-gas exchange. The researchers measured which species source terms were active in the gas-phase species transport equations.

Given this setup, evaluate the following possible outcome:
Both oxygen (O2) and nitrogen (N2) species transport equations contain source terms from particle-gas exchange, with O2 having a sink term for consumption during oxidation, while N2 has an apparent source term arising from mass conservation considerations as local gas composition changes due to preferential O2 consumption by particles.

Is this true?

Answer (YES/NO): NO